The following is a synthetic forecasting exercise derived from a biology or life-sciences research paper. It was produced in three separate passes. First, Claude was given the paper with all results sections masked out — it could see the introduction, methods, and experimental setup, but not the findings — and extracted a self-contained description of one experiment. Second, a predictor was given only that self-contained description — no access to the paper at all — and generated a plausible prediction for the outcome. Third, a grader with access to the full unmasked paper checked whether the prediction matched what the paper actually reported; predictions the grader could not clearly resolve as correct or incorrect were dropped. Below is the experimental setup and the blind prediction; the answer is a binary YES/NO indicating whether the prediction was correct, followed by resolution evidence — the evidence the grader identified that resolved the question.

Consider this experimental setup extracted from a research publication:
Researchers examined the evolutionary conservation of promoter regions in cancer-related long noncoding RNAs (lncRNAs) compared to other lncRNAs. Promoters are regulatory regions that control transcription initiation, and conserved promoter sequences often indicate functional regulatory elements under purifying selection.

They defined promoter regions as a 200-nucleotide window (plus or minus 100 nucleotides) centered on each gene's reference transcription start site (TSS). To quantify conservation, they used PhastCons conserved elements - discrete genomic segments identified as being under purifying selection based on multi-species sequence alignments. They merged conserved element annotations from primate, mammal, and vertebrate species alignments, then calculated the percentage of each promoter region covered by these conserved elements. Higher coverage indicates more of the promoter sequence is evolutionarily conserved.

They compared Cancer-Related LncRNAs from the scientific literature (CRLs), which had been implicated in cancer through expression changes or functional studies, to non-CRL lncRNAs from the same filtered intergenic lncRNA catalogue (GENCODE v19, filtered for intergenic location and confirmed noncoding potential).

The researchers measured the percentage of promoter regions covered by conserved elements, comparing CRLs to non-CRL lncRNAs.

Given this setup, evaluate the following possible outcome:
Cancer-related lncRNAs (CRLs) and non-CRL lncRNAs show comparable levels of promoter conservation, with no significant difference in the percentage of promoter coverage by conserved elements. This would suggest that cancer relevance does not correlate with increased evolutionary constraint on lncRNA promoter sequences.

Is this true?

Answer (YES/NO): NO